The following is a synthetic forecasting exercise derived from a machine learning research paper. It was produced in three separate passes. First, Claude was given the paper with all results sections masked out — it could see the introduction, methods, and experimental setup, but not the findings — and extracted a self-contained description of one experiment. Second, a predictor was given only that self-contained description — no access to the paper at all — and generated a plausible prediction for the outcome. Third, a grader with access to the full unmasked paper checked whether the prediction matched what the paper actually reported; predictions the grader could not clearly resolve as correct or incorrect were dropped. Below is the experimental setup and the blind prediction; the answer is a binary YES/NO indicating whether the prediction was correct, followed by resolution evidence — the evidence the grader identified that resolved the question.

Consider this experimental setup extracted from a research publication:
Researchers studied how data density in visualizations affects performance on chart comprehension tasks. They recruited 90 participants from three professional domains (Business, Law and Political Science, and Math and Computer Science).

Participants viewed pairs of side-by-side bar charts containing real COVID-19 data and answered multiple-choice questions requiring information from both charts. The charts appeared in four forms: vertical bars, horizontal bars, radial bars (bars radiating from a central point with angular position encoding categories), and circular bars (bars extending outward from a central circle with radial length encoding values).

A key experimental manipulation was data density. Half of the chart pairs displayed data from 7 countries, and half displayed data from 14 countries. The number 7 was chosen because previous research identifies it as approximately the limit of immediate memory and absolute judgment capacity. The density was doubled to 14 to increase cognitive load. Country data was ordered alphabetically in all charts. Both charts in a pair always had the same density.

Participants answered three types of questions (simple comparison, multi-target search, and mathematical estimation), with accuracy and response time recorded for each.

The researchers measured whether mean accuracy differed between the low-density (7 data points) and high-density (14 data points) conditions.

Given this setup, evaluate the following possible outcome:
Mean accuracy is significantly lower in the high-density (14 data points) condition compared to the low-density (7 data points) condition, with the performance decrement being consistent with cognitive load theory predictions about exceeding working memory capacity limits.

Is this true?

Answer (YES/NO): NO